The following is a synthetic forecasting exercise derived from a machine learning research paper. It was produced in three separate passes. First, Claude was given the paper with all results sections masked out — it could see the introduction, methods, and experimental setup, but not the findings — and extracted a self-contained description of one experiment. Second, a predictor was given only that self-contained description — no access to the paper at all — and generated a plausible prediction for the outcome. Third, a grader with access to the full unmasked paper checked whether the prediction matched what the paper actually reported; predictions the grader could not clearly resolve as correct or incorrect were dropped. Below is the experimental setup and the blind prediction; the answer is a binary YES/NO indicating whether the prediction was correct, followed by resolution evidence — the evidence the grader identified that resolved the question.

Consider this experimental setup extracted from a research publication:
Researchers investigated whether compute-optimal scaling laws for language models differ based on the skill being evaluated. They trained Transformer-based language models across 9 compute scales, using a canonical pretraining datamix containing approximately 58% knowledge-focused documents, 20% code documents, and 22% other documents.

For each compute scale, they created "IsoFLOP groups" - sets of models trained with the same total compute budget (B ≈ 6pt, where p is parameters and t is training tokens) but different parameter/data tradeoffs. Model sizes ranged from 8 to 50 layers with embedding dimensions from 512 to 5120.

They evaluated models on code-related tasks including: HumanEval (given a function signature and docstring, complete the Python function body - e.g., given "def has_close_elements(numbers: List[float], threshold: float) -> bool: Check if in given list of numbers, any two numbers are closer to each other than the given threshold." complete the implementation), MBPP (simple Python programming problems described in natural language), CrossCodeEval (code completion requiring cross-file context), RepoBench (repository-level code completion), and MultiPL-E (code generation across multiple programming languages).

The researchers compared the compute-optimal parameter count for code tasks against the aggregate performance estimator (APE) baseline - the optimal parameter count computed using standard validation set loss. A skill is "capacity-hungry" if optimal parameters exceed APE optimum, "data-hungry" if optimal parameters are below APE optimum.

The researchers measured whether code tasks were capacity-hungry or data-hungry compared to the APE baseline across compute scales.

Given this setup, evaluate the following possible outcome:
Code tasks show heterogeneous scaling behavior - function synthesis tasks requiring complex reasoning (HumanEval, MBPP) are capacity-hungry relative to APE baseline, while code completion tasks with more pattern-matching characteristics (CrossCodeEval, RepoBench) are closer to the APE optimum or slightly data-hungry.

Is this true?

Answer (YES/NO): NO